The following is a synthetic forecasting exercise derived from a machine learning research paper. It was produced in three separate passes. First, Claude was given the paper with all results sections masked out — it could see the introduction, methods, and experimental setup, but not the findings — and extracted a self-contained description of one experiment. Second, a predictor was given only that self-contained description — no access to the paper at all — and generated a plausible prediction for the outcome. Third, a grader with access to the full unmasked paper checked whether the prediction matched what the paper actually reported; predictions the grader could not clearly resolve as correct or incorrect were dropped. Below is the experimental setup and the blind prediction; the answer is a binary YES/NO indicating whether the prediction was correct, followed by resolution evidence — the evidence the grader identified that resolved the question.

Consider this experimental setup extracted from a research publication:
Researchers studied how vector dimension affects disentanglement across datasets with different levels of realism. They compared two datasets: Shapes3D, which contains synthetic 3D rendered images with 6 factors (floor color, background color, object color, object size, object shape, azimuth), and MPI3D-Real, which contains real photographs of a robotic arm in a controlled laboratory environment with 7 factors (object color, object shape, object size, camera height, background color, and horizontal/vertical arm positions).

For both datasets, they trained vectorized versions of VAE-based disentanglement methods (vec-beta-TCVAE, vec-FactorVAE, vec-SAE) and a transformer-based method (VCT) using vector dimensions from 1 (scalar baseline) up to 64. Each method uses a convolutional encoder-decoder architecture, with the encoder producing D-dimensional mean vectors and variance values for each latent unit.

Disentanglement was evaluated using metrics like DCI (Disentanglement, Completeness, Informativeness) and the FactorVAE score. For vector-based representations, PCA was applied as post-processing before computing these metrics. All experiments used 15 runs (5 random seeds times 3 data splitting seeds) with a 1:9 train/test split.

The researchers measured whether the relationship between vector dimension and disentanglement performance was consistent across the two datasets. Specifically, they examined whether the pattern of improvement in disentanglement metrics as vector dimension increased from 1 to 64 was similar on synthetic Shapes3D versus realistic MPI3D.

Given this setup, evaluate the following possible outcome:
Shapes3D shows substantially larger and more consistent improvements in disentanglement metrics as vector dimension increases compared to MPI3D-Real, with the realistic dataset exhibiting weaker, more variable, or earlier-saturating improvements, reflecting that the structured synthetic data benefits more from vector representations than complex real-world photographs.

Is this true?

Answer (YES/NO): YES